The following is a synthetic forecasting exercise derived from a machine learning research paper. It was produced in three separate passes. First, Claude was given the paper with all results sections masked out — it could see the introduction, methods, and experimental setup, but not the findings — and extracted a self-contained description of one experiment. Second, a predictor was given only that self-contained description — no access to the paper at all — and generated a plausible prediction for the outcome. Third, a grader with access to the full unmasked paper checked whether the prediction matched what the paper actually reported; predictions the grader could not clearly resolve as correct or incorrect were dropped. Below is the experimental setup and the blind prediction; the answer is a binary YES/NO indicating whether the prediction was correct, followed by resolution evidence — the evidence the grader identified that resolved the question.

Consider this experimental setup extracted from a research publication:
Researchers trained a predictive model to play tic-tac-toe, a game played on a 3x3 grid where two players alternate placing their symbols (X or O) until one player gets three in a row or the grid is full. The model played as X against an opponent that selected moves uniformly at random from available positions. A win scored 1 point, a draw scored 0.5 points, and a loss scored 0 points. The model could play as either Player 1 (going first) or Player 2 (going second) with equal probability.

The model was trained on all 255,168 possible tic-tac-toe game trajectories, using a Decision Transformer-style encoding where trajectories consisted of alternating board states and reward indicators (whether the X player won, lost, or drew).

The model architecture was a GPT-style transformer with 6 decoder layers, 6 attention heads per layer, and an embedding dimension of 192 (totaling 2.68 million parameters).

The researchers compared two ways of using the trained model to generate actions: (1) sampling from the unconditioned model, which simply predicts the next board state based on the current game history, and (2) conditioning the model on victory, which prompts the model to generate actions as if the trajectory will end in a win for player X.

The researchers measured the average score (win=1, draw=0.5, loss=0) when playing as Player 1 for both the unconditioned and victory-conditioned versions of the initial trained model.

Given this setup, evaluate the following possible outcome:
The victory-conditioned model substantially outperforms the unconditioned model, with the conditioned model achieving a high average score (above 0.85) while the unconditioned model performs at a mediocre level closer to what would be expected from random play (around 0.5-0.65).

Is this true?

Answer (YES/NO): NO